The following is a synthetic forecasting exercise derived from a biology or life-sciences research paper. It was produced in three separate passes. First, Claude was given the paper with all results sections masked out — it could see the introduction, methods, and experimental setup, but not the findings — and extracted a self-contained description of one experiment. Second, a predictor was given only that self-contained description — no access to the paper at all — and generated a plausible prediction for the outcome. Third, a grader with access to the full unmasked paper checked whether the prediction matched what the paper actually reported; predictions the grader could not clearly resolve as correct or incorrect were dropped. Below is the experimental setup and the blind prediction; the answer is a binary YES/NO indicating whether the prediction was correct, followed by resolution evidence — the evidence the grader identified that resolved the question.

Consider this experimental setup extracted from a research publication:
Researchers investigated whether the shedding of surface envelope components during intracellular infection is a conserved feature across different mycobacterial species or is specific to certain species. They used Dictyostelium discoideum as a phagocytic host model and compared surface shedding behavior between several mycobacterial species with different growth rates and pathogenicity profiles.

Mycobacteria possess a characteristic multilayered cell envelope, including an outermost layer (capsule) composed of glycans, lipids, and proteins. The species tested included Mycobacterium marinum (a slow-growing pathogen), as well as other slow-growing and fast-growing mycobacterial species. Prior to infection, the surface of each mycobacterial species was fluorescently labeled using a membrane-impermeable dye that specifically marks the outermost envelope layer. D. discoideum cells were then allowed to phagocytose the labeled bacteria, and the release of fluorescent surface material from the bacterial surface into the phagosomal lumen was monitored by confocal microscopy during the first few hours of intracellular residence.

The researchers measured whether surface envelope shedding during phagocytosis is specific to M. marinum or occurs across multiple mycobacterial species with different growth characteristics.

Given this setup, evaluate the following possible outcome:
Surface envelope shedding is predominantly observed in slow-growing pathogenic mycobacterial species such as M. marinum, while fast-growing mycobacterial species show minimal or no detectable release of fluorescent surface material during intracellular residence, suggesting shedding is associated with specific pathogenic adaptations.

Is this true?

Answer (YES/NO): NO